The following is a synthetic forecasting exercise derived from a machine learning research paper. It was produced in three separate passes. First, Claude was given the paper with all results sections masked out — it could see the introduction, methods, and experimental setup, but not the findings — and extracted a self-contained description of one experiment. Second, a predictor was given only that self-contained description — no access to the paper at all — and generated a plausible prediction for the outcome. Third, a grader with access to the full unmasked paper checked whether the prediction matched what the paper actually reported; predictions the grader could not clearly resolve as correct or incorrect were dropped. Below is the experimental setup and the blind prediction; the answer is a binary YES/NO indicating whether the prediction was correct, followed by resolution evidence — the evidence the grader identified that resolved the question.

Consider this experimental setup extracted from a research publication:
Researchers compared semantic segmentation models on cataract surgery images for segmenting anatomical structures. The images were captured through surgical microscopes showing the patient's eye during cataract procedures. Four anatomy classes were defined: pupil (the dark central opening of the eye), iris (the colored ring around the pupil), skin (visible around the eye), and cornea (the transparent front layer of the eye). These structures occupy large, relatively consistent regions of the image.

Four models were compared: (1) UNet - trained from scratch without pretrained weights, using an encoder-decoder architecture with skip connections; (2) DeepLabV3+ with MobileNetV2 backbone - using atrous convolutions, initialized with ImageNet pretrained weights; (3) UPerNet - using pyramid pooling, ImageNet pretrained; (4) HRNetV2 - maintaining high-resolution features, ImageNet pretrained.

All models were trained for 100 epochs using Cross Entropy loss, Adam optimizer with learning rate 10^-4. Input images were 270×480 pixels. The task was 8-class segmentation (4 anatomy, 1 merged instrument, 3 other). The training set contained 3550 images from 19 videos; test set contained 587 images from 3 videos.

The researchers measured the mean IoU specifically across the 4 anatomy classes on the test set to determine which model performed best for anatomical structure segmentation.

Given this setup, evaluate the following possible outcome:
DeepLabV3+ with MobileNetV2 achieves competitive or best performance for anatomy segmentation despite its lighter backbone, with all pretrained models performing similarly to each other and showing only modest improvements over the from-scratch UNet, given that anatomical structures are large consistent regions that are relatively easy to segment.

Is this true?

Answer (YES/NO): NO